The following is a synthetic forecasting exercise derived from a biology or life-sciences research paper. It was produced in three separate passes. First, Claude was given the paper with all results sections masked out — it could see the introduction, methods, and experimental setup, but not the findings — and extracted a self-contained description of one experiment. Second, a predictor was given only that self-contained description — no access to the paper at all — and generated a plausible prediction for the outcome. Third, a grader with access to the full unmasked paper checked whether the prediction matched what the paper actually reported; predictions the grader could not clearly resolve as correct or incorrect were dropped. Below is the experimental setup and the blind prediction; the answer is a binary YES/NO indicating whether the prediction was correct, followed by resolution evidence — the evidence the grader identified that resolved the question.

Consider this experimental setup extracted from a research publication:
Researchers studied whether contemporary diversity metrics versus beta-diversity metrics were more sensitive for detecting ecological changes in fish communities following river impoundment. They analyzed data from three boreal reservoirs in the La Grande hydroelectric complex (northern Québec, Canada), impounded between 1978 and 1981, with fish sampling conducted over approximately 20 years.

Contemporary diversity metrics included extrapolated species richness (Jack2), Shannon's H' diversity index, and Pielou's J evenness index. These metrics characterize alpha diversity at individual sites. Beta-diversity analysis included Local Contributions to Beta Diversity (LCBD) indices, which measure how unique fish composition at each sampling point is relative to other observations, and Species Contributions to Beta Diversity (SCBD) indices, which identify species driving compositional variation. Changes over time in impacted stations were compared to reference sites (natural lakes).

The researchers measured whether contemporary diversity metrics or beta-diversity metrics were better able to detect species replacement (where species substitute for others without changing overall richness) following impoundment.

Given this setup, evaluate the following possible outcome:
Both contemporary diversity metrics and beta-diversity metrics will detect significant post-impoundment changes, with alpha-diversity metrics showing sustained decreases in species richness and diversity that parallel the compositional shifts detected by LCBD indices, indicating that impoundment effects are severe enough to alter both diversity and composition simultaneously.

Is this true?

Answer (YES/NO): NO